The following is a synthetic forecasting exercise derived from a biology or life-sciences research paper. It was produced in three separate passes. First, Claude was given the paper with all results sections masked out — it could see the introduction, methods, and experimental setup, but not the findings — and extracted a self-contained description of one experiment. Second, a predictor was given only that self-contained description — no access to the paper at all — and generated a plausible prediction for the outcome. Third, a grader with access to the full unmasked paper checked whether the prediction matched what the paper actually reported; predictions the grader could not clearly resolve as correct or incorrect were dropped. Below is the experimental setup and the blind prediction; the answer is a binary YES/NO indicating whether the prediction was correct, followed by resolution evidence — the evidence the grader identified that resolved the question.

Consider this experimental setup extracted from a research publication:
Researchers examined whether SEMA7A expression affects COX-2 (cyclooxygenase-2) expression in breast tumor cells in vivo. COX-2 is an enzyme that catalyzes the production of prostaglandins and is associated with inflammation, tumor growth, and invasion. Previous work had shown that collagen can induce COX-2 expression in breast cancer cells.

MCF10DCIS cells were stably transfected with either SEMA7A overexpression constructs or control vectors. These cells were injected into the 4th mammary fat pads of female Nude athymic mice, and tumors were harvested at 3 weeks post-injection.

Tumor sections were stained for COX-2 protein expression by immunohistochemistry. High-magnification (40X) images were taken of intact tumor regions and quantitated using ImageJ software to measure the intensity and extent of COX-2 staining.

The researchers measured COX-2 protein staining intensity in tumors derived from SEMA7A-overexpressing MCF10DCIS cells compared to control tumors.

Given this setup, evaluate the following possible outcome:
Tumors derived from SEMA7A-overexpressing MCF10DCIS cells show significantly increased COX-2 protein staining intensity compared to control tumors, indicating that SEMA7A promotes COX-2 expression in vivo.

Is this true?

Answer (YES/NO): YES